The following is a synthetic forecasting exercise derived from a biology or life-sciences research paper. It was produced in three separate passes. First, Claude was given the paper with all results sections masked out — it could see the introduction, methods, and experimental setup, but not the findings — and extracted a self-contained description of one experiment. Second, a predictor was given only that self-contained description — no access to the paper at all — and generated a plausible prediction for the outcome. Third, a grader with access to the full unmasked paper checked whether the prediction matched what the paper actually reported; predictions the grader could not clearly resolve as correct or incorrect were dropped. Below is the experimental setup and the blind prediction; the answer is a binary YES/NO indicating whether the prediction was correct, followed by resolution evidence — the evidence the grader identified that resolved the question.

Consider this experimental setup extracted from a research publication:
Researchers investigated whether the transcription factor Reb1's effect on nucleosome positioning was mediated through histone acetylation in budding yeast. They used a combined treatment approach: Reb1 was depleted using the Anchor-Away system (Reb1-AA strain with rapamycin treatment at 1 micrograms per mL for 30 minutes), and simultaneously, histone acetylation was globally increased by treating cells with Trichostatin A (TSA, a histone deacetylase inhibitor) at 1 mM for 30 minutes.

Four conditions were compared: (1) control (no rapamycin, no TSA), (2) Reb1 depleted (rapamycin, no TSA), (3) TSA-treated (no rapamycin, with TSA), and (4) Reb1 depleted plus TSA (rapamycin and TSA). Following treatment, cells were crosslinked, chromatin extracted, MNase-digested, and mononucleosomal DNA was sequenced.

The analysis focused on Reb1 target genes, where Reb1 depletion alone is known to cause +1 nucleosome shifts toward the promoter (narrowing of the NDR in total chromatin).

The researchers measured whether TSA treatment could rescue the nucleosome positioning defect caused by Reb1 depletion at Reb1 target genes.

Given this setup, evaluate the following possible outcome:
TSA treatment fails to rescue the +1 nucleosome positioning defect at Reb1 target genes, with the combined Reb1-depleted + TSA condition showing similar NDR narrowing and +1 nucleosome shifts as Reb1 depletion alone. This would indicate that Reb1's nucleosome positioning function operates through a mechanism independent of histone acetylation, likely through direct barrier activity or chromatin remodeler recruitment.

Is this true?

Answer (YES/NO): NO